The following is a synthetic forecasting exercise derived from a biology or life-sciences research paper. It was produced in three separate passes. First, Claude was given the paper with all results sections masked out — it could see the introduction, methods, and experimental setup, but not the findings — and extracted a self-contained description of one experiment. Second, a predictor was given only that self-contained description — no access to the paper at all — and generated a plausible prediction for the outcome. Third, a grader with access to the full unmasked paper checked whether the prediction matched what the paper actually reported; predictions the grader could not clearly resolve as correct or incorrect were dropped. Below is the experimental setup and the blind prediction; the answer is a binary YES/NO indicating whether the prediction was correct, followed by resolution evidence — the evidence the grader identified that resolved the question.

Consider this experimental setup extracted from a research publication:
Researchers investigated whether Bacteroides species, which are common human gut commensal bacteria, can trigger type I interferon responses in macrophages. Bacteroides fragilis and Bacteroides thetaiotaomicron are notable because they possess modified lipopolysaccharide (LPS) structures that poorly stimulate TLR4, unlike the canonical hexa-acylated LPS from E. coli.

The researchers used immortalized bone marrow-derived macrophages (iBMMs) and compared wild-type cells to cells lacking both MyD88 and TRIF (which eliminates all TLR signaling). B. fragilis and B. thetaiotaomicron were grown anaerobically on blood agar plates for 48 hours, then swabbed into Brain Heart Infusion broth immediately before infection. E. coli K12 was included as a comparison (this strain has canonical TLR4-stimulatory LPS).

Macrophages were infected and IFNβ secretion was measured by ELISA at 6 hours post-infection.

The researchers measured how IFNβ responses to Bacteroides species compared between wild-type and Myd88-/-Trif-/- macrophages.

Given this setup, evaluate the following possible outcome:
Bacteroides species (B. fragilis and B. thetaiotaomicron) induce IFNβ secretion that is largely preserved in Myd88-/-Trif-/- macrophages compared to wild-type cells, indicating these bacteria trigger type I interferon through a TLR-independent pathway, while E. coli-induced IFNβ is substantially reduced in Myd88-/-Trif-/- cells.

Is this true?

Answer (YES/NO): NO